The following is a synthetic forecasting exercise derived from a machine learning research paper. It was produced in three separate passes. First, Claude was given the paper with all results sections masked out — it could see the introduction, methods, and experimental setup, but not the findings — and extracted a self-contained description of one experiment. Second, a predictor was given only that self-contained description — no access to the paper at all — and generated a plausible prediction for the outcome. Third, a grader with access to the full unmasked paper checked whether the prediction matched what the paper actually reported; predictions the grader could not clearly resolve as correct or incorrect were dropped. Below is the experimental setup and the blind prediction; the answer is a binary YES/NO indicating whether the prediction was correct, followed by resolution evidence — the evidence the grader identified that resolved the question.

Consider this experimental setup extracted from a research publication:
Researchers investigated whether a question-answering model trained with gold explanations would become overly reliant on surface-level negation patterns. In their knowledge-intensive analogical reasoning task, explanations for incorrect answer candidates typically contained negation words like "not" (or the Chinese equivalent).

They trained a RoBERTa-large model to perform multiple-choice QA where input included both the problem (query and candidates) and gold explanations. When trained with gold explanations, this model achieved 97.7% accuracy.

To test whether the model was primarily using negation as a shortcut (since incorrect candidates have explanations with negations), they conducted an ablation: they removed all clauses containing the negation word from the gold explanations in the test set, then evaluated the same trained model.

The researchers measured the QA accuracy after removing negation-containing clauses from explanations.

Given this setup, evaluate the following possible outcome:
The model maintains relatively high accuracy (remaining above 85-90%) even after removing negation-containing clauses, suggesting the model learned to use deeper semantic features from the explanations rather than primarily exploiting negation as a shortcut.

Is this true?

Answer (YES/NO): YES